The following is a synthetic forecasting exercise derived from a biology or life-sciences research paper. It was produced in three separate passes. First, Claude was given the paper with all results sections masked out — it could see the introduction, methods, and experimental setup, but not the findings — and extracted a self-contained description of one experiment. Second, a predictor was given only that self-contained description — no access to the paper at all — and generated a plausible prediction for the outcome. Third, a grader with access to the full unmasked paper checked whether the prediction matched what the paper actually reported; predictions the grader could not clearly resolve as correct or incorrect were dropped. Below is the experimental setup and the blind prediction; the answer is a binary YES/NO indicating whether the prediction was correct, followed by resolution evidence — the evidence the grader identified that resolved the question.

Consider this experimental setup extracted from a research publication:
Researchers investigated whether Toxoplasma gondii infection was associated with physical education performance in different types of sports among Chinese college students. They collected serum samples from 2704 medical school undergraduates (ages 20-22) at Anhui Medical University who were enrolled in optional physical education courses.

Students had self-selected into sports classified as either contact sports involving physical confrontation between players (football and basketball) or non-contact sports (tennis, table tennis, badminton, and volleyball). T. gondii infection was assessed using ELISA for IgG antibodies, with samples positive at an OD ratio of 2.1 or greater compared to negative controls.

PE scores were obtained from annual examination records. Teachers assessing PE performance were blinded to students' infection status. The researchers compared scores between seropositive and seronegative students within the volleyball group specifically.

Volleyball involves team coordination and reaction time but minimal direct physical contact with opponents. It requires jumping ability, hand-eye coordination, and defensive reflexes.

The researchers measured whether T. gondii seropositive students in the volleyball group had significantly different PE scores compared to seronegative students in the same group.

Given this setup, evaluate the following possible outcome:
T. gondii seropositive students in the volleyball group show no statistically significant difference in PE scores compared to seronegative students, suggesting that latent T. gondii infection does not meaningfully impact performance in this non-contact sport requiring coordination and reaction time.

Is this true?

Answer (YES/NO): YES